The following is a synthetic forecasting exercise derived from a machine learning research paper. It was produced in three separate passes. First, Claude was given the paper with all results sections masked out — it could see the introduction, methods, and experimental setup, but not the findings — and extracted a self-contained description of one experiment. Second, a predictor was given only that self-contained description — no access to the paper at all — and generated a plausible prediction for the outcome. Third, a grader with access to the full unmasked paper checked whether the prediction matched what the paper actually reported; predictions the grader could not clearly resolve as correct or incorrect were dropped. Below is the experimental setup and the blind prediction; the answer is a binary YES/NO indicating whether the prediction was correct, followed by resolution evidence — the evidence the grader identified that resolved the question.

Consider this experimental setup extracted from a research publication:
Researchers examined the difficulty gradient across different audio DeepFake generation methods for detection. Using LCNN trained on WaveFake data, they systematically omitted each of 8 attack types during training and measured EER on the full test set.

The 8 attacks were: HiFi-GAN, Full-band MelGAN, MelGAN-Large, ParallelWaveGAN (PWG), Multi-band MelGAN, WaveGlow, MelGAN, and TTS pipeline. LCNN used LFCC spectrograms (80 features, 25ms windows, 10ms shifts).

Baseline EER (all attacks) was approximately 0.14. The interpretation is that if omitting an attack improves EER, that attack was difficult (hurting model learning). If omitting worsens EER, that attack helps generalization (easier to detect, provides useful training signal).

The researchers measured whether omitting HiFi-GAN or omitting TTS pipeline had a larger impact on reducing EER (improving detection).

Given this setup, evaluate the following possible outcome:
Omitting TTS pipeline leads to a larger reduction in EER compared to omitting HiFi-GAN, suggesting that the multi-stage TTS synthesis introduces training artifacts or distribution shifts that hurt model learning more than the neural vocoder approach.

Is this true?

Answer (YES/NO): YES